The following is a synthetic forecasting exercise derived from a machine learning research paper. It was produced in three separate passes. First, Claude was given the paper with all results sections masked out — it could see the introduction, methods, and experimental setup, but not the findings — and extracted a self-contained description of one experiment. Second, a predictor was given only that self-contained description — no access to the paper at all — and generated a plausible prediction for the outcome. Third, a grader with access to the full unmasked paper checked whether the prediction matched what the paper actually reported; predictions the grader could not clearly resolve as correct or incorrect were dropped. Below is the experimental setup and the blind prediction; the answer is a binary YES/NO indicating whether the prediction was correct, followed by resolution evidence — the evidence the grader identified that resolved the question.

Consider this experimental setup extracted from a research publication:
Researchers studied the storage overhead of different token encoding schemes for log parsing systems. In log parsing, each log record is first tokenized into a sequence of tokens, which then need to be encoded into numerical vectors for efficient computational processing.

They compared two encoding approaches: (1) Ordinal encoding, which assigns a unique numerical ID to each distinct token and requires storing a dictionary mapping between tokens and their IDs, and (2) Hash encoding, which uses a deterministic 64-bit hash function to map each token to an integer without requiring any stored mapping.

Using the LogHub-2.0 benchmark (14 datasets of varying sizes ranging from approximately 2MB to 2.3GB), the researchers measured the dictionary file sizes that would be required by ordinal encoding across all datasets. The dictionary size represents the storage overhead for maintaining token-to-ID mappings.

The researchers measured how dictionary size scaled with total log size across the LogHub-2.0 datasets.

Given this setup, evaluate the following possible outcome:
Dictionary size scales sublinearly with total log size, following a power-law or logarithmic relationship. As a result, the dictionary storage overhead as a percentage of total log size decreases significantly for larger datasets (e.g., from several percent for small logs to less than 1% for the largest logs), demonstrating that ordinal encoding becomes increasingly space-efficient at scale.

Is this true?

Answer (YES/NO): NO